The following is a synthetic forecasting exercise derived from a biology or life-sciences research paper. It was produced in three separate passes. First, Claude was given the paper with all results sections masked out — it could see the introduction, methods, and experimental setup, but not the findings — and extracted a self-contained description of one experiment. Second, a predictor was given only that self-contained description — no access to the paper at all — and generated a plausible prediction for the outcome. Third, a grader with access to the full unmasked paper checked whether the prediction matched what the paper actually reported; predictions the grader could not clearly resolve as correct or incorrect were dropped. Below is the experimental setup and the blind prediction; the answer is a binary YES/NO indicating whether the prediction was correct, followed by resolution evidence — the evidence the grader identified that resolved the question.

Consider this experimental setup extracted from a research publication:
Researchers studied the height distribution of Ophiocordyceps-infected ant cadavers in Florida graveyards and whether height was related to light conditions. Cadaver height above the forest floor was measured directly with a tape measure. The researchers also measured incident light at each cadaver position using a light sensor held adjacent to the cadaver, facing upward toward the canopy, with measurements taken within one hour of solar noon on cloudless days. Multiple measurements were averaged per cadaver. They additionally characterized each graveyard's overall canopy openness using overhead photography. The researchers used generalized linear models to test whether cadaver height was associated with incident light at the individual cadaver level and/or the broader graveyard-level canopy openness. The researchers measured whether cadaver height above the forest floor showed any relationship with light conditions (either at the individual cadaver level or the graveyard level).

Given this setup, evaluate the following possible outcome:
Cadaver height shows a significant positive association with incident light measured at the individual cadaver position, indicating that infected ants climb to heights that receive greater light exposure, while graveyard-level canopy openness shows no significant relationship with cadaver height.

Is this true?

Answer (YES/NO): NO